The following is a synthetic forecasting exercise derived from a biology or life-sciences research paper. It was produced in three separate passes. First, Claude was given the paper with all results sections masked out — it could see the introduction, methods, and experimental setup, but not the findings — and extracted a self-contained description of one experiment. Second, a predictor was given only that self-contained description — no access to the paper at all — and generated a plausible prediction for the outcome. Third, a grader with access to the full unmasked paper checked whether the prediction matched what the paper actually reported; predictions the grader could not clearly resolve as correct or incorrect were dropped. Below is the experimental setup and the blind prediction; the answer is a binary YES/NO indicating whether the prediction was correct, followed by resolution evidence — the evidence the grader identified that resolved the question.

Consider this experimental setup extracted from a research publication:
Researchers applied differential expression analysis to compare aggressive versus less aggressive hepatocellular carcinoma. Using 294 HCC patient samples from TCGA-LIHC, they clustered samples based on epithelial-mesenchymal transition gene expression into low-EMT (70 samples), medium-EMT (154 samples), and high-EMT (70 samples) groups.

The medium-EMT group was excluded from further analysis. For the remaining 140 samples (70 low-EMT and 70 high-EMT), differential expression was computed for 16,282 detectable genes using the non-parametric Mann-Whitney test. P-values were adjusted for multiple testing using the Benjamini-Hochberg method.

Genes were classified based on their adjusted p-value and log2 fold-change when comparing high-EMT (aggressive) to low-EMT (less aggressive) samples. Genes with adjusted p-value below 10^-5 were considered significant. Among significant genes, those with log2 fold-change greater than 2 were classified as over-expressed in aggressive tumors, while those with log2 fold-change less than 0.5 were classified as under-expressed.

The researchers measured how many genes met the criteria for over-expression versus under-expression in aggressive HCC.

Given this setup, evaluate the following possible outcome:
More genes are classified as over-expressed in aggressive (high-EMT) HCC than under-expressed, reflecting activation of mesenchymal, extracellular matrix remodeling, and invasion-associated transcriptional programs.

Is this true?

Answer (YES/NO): NO